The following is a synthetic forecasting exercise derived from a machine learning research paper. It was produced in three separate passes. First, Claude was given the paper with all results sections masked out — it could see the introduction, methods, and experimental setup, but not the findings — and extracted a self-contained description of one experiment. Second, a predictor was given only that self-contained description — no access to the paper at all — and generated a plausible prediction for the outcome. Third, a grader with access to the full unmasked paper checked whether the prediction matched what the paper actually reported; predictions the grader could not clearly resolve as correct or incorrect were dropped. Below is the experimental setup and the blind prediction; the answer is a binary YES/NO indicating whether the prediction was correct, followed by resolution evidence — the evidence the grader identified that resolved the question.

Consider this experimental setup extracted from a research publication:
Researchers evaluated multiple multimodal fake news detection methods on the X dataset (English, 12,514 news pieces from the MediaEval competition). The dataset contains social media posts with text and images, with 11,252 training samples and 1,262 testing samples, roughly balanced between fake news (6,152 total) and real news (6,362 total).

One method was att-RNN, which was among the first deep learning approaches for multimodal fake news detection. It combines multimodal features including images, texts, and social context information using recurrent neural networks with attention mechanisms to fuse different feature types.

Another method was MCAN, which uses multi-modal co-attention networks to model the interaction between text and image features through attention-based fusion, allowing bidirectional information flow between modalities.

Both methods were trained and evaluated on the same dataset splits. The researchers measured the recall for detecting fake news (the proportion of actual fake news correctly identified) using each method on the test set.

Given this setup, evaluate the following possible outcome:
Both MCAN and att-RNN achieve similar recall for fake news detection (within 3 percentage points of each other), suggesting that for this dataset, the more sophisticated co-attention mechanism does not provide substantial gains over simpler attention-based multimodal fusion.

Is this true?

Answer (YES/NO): NO